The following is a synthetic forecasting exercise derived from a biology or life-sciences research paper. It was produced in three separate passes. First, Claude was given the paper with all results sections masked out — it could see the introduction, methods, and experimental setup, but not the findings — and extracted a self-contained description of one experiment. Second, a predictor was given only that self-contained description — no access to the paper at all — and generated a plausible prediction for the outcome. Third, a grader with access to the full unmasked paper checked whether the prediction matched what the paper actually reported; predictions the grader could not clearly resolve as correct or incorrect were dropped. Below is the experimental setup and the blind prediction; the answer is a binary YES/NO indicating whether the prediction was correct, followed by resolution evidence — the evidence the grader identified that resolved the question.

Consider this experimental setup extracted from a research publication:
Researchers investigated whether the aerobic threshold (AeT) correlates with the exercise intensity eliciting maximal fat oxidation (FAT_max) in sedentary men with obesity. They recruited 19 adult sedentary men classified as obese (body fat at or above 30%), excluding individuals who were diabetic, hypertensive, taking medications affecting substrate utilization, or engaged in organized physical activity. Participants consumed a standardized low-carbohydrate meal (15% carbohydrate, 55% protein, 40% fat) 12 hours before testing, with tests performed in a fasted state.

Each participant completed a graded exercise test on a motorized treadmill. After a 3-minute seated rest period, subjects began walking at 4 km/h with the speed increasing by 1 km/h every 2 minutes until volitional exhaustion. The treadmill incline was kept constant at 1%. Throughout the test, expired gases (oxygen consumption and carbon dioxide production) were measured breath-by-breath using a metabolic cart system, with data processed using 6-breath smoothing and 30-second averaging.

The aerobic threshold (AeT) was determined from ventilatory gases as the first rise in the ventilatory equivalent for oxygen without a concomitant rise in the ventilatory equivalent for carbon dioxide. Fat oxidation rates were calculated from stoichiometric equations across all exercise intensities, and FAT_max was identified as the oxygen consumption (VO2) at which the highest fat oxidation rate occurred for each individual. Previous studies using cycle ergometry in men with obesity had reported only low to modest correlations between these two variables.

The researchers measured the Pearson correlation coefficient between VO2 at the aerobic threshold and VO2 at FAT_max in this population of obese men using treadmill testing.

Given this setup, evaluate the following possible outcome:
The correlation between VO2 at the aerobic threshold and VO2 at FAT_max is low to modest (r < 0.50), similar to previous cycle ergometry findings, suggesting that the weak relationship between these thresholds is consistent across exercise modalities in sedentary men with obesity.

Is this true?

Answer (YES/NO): NO